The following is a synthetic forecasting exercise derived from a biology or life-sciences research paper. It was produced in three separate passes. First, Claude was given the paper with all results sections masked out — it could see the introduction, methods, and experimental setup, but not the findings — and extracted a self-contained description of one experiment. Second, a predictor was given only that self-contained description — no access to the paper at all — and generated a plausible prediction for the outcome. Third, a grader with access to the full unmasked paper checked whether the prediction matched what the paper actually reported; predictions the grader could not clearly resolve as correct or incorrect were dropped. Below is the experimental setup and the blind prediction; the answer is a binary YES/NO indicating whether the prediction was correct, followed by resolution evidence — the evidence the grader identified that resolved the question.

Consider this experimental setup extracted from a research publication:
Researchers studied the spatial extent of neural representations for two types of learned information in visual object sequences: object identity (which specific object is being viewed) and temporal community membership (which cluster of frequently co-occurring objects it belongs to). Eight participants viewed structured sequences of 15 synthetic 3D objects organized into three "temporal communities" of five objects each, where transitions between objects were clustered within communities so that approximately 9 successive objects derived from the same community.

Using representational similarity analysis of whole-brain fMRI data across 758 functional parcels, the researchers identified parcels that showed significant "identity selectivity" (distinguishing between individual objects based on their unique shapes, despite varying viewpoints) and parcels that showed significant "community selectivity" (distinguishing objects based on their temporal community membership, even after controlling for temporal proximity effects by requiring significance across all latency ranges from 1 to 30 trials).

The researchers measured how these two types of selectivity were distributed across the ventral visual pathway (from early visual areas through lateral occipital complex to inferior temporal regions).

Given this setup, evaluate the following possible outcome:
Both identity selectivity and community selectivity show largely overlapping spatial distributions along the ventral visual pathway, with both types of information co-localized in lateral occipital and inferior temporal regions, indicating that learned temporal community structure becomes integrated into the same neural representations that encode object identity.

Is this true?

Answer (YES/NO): YES